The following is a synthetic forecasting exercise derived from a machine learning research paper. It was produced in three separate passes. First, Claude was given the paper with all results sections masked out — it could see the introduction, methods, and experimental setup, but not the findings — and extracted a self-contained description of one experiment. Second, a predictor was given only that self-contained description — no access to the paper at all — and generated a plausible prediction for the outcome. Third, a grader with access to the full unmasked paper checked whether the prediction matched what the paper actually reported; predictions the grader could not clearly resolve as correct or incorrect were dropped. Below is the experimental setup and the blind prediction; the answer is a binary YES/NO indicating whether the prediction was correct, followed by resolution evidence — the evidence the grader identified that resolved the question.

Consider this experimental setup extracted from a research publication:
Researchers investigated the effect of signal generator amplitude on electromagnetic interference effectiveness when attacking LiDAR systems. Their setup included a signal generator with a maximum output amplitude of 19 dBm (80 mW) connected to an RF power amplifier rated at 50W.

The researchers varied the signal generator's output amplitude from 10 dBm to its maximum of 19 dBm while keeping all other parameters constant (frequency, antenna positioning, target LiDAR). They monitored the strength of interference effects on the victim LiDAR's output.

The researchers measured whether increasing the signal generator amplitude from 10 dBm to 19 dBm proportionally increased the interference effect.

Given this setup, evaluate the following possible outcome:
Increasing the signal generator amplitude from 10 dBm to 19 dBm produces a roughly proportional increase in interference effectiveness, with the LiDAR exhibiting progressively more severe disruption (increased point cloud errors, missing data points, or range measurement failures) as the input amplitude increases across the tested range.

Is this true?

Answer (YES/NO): NO